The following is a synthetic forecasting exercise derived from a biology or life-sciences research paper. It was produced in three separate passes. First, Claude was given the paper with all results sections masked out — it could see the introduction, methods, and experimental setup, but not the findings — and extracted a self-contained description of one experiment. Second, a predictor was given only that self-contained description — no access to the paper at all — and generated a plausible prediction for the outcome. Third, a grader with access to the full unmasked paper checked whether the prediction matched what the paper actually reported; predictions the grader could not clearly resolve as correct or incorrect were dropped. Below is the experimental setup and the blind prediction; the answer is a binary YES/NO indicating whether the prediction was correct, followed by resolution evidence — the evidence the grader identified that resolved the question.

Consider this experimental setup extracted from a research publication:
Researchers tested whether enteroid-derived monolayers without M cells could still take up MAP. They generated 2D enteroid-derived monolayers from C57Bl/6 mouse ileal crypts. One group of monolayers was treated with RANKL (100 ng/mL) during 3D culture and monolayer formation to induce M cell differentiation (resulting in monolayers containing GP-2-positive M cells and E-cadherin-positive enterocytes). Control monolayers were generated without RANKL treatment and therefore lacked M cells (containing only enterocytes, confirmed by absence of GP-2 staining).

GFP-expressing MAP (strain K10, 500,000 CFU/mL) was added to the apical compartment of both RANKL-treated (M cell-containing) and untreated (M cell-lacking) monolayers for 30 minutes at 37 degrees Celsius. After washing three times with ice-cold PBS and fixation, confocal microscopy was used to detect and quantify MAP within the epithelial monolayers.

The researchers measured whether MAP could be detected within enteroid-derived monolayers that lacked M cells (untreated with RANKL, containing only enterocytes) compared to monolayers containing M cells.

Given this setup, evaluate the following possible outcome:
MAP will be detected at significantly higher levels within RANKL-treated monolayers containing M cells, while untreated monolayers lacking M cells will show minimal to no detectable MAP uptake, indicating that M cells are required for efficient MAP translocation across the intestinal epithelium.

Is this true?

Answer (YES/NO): NO